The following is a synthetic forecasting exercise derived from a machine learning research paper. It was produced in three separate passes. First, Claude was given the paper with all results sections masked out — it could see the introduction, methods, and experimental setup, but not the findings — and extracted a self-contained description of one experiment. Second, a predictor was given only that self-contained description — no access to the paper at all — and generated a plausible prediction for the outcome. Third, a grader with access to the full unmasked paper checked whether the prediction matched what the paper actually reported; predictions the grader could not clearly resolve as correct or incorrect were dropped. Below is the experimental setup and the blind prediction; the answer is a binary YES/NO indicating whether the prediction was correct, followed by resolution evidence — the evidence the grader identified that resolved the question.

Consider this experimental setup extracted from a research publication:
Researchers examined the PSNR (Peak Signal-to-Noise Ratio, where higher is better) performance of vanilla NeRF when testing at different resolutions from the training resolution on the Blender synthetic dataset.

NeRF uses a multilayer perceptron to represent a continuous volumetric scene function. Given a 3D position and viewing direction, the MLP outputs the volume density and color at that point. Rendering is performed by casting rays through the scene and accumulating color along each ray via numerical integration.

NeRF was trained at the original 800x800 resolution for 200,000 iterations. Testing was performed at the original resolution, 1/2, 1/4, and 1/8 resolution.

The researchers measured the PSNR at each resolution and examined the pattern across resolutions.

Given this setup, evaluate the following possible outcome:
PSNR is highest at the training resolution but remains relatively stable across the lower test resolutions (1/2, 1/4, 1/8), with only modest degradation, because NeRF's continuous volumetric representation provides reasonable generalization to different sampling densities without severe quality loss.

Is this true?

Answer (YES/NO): NO